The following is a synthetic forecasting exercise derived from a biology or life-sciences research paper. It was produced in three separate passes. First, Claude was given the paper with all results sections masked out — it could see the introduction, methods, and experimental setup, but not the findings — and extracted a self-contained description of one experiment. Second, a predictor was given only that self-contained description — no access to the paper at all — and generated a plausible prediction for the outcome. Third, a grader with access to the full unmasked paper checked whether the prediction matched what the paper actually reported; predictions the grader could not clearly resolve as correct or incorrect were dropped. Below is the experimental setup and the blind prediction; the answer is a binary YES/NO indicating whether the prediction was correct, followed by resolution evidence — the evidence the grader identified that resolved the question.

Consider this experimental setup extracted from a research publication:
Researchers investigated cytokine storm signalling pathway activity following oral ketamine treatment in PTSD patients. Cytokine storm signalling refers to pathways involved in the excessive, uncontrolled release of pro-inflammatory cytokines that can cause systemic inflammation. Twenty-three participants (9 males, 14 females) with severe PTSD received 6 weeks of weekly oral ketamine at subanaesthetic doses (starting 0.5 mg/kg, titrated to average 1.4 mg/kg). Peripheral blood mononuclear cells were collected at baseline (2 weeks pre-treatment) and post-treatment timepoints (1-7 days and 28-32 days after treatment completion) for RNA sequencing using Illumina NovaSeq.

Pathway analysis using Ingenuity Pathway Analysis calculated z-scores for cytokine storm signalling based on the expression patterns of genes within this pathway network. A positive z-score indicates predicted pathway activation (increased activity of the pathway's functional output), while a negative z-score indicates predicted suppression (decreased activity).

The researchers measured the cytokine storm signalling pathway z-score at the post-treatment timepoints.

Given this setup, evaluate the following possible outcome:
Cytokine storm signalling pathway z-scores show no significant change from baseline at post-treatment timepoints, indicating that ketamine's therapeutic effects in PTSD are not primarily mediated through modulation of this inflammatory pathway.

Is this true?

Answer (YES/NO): NO